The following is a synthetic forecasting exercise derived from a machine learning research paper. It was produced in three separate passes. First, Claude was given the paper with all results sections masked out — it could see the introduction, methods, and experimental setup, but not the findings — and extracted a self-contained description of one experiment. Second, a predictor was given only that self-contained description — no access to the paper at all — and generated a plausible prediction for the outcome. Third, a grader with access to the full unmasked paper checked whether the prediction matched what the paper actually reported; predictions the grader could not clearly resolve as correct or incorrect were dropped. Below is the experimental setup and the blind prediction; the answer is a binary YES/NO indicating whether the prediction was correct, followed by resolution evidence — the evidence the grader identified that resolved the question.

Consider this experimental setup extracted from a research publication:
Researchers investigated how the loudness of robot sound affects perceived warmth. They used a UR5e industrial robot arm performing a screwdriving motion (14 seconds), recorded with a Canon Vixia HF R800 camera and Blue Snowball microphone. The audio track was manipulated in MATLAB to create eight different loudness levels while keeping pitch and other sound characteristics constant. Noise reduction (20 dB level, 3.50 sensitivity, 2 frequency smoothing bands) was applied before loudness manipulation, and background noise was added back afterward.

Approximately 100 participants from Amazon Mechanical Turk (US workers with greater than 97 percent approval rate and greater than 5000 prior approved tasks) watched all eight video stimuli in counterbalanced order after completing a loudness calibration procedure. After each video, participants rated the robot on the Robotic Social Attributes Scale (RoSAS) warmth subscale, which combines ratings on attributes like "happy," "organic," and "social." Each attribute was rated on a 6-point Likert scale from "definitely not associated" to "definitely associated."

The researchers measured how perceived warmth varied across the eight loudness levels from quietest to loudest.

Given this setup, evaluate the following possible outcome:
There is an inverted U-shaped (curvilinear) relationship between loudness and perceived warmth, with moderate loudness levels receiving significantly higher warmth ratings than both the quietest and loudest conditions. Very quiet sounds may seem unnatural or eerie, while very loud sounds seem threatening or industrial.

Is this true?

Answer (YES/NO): NO